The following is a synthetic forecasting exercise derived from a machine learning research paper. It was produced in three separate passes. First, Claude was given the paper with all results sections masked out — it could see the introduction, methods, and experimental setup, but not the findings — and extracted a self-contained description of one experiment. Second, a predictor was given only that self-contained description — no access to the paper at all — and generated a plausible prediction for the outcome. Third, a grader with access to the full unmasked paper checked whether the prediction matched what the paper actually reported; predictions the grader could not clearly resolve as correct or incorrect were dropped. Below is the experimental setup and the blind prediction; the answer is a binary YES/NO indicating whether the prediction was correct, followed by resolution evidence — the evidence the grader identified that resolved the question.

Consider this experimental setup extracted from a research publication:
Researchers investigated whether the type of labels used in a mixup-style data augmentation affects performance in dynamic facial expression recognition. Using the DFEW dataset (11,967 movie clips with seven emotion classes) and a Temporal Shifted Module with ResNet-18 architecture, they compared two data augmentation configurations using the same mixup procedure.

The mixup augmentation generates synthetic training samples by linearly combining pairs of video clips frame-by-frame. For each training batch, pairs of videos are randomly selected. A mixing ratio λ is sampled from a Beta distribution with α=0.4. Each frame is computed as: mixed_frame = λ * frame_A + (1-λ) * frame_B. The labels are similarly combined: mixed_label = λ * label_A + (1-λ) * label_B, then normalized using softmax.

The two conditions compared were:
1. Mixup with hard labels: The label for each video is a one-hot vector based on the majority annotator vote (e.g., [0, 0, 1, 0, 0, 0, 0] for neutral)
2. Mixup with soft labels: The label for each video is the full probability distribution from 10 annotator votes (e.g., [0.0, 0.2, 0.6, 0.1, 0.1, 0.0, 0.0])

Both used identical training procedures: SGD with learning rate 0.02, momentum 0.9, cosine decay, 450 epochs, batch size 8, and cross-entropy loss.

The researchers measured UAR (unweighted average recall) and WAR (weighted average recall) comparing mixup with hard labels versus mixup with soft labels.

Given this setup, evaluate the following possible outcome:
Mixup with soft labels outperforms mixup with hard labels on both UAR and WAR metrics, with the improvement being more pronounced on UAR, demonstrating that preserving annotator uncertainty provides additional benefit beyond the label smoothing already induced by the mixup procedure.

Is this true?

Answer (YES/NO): NO